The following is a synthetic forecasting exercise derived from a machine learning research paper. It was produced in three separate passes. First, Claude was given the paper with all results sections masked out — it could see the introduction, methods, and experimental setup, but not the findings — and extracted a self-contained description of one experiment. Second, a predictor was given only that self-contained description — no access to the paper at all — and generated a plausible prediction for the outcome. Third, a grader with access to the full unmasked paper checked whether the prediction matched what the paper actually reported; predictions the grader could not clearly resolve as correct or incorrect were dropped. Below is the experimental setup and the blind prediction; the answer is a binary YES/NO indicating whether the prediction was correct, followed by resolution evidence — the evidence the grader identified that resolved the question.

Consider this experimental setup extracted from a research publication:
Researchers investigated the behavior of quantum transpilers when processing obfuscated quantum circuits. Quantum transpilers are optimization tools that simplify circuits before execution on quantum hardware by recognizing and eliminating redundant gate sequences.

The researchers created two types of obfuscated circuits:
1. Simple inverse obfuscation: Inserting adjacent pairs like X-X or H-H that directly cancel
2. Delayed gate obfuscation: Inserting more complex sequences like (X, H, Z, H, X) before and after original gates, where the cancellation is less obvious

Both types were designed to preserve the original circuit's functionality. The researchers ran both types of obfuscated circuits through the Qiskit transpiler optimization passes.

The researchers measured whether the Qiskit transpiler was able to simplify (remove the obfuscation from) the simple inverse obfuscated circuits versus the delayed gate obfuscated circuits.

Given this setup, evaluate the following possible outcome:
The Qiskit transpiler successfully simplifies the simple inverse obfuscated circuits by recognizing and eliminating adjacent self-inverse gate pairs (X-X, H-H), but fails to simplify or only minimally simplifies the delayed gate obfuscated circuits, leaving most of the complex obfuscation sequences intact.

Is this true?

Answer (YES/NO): YES